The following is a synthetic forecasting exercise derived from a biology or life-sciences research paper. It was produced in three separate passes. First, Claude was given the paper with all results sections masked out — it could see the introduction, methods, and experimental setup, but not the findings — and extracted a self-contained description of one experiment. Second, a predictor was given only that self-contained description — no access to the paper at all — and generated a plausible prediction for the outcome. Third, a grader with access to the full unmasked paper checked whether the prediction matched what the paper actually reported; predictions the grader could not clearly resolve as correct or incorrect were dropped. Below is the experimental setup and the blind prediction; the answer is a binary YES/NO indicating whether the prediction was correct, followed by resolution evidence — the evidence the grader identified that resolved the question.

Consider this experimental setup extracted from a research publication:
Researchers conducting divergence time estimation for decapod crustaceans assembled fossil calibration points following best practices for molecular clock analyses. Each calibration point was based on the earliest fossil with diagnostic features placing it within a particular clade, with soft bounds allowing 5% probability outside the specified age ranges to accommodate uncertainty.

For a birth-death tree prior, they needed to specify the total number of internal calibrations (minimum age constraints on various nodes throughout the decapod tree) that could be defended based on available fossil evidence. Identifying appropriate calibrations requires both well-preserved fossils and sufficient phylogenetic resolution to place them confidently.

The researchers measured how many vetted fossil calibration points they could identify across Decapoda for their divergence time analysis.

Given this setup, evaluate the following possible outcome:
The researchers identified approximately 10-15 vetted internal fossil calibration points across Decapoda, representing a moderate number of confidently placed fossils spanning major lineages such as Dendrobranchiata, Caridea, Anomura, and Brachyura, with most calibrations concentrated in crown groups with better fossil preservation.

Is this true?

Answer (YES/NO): NO